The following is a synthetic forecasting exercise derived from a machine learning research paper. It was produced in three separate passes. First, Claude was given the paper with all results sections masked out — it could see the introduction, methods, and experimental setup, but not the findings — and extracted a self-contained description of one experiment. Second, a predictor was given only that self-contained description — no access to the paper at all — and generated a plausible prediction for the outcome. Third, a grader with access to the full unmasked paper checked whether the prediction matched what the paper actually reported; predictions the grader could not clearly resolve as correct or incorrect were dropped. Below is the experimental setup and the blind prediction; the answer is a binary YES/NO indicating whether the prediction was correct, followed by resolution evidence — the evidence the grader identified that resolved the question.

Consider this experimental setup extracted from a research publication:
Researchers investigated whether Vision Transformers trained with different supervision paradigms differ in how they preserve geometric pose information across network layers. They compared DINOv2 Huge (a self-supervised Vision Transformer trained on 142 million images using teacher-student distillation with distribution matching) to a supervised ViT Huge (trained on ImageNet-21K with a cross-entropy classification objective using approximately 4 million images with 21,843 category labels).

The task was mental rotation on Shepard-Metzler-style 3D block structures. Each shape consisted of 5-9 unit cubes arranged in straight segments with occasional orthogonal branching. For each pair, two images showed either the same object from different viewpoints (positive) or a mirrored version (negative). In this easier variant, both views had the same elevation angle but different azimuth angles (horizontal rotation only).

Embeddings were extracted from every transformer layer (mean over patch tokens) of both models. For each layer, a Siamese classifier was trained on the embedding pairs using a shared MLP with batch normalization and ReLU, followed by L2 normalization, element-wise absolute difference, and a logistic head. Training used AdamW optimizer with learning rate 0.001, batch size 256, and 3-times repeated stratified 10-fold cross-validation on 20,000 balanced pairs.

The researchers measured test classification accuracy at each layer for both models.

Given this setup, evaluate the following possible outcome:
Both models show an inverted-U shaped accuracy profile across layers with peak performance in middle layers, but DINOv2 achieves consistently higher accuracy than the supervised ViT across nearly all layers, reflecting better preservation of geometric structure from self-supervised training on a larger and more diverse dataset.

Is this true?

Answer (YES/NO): NO